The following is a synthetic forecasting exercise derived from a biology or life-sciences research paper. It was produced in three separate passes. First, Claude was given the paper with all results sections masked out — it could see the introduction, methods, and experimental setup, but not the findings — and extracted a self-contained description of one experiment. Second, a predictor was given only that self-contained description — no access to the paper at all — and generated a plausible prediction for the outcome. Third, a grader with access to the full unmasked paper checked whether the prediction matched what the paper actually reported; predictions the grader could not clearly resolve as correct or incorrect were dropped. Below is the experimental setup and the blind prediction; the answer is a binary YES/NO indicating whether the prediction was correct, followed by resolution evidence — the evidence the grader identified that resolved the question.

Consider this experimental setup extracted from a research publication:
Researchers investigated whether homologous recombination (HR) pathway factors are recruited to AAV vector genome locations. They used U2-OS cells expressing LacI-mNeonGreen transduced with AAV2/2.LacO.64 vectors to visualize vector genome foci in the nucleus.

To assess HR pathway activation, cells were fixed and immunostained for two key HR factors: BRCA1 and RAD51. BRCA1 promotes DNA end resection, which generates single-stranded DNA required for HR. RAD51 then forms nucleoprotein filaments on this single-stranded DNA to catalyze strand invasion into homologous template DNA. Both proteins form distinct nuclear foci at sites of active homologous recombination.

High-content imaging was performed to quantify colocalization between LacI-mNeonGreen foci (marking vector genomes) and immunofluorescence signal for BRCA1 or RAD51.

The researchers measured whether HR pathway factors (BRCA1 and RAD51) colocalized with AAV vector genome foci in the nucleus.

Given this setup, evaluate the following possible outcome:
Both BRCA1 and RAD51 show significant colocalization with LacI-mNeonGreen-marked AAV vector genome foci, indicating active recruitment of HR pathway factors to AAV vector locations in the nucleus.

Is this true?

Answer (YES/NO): YES